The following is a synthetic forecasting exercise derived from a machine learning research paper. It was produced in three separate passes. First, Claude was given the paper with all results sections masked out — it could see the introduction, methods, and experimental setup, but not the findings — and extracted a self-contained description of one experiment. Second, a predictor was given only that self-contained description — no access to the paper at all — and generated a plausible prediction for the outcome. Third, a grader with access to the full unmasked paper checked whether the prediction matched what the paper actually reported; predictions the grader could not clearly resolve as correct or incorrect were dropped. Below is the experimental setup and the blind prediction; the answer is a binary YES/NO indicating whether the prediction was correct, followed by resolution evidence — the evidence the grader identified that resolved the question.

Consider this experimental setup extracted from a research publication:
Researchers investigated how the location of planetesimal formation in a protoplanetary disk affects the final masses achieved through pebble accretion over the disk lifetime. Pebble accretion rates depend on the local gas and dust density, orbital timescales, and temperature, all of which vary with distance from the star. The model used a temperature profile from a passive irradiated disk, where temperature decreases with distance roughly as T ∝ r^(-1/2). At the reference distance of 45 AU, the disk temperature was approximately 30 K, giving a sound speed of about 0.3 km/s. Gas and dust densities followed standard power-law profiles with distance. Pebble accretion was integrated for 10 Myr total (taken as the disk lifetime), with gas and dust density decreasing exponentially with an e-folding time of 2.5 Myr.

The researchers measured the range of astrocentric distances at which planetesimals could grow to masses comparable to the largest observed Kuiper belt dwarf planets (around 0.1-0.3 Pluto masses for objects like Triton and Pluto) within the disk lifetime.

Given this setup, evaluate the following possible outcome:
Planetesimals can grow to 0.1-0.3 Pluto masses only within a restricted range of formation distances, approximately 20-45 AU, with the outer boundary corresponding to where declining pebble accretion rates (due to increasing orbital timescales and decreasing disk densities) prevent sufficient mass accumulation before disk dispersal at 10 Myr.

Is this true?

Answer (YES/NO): NO